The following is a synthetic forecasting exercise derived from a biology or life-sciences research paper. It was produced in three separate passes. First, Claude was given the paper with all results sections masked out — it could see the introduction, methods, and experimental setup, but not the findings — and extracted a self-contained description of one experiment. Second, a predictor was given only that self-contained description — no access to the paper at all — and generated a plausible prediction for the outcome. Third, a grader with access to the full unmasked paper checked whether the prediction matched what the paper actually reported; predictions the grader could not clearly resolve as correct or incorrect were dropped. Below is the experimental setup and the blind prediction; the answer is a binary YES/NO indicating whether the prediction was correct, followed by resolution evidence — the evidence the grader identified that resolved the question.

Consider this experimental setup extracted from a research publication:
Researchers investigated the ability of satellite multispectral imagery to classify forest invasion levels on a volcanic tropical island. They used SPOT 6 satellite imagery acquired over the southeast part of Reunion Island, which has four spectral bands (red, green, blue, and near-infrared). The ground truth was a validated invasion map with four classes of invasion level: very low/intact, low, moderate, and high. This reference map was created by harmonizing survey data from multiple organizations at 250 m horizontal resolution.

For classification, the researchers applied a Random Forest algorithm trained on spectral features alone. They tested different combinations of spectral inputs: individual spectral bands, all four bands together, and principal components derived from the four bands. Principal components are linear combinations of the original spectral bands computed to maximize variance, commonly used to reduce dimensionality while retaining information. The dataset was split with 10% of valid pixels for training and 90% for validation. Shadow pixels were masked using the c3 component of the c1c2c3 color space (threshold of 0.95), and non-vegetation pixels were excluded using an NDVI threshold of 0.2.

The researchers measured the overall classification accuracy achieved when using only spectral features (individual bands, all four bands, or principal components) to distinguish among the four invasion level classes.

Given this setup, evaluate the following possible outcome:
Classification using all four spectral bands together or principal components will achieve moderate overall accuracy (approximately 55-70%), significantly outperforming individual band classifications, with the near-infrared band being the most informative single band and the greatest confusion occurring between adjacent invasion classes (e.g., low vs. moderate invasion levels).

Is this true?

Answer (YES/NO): NO